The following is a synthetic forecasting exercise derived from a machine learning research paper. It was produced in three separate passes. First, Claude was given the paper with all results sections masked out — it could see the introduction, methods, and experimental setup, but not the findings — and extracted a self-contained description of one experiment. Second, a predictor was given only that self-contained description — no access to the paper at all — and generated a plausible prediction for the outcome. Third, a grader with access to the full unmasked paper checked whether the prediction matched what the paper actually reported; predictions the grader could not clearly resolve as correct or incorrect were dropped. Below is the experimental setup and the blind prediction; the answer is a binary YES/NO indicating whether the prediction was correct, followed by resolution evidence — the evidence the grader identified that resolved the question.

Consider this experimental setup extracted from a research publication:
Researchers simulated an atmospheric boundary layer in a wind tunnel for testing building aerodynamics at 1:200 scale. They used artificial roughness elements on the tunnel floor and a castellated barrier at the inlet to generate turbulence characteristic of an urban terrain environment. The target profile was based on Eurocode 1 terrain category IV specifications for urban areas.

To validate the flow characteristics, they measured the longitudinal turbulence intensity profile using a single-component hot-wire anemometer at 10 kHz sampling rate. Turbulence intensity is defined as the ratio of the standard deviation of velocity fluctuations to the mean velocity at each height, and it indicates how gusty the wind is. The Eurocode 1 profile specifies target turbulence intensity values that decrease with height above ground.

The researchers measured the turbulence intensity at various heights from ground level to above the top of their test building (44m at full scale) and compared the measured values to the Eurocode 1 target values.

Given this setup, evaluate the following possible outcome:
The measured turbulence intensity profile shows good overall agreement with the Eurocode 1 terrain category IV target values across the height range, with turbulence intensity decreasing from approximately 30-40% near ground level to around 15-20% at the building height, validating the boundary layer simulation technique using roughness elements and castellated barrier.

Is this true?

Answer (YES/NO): NO